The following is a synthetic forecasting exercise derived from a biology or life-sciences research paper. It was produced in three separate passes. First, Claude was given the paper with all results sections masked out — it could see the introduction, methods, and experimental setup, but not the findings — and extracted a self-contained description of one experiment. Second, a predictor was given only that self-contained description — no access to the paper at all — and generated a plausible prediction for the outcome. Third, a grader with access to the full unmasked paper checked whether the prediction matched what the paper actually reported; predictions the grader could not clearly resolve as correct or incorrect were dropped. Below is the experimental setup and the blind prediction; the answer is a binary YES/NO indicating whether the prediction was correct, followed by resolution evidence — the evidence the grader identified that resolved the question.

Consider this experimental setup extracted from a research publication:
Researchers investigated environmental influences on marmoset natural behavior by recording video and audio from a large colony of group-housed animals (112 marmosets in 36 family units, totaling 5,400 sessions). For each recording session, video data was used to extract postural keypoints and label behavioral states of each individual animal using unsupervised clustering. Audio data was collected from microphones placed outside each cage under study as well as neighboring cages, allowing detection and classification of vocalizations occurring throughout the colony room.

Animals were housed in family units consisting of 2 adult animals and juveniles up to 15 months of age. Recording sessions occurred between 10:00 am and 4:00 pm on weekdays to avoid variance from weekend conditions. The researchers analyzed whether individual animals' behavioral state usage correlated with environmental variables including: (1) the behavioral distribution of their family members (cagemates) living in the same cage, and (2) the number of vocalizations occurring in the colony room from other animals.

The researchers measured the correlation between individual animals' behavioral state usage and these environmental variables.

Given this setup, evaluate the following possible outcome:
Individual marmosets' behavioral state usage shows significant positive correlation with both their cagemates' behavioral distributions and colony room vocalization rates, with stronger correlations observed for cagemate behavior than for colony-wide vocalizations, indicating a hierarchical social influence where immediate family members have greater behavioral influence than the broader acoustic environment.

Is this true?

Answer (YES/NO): NO